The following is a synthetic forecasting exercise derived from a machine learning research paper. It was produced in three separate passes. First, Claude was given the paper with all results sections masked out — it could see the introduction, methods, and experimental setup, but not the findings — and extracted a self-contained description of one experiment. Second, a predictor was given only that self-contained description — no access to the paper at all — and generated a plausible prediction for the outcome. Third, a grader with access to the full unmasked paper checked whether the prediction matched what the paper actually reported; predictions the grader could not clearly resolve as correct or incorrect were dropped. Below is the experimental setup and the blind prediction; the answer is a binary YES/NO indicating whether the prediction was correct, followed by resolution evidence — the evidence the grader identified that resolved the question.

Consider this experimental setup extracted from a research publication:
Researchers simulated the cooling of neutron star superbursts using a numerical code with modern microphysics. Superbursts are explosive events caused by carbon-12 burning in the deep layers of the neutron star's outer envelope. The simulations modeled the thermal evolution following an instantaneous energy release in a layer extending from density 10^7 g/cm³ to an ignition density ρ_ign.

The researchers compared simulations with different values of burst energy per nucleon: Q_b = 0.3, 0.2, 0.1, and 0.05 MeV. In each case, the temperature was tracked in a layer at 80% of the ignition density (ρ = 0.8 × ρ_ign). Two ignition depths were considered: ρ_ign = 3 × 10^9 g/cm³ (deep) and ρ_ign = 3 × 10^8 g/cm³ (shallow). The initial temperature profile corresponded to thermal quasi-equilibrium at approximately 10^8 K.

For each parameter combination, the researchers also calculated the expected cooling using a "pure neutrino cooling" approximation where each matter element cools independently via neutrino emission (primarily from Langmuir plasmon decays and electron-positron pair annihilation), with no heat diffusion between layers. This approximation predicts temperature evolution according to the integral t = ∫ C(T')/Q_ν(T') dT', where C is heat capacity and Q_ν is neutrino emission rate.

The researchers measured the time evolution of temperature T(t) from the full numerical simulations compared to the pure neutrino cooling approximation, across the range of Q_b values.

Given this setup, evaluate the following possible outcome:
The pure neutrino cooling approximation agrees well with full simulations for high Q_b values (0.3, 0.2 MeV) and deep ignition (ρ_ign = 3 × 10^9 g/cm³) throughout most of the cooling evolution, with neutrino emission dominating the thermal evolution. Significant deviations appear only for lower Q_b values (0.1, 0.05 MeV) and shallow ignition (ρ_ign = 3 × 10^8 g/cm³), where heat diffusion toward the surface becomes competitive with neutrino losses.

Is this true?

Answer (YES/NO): NO